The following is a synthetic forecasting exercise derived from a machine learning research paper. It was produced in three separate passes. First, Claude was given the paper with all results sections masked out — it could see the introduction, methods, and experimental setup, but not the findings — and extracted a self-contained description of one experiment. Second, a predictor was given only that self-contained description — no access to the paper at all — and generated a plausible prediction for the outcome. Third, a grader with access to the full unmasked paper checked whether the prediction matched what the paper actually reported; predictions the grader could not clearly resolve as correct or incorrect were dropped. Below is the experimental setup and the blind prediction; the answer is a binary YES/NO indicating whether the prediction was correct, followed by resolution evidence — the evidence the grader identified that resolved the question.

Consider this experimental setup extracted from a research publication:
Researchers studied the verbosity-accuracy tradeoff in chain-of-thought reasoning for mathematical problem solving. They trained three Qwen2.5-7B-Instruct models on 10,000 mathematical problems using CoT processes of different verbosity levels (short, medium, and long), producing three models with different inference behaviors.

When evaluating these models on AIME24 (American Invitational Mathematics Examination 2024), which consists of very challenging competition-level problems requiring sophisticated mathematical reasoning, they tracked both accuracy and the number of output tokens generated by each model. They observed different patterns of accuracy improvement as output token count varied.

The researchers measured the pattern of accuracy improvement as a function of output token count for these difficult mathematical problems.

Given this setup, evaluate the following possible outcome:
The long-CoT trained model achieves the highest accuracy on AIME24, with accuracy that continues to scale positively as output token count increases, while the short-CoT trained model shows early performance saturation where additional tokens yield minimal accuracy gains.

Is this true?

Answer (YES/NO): YES